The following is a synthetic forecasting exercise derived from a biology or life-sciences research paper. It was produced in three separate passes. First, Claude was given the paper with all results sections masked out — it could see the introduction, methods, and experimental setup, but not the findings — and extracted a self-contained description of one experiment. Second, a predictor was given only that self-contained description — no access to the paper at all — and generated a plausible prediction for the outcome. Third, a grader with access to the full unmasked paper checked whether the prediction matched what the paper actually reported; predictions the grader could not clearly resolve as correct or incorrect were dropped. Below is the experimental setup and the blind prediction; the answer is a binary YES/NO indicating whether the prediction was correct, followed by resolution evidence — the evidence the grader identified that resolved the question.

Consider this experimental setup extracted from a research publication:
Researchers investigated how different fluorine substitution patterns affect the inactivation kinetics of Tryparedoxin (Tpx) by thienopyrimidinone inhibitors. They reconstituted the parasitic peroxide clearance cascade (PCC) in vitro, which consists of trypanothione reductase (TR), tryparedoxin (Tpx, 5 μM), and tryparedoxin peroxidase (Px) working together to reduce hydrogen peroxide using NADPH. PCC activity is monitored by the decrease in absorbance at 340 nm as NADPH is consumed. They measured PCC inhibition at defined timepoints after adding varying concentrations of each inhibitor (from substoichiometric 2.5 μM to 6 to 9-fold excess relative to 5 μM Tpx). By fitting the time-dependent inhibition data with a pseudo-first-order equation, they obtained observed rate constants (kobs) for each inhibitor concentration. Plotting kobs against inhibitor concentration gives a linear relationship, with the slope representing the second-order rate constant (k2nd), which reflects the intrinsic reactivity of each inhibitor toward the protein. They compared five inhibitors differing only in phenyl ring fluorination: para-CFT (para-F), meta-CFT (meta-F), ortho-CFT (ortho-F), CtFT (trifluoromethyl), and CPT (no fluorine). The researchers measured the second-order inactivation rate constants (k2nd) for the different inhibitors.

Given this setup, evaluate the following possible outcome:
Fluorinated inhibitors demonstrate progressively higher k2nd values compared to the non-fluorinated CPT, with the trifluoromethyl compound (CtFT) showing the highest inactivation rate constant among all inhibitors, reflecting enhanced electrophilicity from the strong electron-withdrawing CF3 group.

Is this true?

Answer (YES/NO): NO